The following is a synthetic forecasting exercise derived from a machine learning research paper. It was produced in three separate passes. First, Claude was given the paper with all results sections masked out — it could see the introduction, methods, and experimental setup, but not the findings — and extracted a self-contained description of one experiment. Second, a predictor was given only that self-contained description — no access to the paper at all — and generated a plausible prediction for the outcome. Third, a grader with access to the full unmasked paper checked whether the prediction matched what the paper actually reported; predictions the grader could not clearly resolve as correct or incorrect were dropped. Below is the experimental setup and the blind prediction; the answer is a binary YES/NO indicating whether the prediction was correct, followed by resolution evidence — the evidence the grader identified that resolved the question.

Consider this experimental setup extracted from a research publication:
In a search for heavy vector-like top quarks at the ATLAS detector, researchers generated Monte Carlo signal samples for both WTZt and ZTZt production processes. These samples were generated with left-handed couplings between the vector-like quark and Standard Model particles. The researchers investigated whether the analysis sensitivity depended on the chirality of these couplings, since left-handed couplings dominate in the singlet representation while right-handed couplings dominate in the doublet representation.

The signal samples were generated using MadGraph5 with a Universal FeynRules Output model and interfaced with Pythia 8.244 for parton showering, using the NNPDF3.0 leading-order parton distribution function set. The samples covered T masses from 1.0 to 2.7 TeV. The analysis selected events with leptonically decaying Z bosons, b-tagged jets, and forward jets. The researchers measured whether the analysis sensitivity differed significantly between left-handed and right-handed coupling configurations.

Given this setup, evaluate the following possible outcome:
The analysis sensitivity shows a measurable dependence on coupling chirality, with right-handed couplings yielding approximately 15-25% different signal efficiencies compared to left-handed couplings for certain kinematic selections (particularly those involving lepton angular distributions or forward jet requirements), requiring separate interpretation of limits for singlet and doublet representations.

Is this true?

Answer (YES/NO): NO